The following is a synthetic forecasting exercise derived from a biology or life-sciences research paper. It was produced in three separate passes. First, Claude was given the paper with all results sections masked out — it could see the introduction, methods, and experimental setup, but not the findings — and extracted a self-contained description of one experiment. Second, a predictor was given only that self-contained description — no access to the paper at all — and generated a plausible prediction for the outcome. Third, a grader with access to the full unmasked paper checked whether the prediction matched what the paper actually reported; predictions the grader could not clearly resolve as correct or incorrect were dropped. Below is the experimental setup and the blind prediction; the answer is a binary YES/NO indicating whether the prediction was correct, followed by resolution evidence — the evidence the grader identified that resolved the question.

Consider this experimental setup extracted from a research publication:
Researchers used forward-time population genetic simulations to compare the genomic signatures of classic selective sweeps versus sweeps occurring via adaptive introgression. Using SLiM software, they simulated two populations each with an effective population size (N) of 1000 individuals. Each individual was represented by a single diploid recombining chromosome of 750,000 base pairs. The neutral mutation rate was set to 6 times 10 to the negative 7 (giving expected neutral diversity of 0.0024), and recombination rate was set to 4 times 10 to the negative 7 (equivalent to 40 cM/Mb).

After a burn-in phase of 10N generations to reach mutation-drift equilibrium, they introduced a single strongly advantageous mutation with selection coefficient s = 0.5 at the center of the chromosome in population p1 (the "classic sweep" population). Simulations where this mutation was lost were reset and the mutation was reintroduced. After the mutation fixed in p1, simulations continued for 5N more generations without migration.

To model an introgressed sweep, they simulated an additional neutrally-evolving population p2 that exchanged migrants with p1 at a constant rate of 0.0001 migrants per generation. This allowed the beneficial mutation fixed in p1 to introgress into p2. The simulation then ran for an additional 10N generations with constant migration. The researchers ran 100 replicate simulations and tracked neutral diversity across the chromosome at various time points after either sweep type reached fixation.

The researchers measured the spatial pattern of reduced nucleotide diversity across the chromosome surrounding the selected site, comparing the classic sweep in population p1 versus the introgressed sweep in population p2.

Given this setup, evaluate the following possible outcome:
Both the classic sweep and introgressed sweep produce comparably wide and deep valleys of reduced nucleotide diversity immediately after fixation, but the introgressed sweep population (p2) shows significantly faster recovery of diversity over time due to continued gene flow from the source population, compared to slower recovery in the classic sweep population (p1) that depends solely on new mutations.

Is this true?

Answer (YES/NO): NO